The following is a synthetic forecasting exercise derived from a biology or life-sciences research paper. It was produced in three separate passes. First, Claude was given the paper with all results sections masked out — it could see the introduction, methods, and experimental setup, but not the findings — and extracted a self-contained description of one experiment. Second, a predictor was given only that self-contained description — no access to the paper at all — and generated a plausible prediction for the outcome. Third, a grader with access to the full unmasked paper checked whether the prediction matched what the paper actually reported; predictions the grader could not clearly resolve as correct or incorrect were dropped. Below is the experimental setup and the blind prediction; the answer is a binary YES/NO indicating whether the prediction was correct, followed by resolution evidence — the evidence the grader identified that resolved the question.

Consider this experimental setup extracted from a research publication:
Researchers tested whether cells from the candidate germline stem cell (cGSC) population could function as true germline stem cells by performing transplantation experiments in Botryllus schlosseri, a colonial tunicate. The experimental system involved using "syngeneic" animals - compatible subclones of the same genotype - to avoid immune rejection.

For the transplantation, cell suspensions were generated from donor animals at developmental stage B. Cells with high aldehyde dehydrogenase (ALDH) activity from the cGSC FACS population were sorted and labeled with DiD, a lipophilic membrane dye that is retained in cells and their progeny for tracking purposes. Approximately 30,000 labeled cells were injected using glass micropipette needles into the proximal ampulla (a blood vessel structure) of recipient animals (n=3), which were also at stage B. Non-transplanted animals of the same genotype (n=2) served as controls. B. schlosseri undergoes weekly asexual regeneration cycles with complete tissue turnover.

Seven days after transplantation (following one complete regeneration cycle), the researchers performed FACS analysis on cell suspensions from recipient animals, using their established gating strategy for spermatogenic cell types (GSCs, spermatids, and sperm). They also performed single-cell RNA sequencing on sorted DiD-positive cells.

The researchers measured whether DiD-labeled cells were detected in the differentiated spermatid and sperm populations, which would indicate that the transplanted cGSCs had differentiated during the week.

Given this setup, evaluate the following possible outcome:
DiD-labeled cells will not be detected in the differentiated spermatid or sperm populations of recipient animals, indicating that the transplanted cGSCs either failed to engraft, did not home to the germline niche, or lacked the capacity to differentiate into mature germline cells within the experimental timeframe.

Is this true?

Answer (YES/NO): NO